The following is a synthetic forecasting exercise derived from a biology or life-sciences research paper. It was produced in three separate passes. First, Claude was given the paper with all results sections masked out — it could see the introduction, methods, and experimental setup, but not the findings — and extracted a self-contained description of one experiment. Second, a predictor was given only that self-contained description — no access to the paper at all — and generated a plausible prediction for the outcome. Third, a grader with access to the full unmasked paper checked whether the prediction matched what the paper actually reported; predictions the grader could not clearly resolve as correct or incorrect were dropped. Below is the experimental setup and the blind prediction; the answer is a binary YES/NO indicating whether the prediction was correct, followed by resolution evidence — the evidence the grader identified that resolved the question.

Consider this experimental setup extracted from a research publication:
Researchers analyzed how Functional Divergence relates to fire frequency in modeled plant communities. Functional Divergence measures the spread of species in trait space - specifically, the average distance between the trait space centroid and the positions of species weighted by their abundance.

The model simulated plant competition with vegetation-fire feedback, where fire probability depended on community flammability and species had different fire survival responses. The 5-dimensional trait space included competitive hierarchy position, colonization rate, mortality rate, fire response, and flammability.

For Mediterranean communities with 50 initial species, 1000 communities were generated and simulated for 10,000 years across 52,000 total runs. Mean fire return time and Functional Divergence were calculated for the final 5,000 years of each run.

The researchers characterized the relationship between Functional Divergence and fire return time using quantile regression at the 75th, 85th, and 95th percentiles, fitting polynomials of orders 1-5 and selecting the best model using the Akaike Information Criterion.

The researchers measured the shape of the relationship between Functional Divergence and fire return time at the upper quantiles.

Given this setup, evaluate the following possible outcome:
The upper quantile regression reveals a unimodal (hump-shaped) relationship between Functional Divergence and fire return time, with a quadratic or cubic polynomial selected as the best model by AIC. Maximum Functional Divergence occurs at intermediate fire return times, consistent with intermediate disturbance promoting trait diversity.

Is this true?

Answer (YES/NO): NO